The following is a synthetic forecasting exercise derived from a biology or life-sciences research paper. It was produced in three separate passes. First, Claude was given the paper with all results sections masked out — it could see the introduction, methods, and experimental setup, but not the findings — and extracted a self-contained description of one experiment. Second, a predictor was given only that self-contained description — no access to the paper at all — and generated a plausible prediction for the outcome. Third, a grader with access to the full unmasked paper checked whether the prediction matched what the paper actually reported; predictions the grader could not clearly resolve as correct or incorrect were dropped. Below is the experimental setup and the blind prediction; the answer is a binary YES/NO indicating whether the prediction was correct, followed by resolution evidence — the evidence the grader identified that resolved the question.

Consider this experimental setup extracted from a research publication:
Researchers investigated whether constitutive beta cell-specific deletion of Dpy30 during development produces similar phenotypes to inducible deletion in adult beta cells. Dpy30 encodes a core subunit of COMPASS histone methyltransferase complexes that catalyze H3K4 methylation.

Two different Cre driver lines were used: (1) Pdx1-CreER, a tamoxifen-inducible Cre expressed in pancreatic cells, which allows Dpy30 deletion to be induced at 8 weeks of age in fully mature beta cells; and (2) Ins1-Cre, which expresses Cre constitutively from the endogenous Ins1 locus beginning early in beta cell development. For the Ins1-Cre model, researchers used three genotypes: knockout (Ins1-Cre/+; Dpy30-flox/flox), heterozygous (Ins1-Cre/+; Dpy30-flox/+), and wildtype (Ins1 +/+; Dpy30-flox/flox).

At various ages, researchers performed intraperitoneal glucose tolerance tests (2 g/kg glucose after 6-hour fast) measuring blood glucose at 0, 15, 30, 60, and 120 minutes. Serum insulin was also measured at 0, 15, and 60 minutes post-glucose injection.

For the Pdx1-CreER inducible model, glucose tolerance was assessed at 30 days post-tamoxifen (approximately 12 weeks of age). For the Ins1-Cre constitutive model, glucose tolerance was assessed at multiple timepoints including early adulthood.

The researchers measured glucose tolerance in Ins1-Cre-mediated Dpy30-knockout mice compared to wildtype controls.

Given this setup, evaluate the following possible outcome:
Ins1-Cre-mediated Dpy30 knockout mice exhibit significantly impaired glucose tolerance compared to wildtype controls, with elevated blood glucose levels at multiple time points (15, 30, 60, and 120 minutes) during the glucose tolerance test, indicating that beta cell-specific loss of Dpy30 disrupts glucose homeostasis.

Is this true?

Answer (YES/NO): YES